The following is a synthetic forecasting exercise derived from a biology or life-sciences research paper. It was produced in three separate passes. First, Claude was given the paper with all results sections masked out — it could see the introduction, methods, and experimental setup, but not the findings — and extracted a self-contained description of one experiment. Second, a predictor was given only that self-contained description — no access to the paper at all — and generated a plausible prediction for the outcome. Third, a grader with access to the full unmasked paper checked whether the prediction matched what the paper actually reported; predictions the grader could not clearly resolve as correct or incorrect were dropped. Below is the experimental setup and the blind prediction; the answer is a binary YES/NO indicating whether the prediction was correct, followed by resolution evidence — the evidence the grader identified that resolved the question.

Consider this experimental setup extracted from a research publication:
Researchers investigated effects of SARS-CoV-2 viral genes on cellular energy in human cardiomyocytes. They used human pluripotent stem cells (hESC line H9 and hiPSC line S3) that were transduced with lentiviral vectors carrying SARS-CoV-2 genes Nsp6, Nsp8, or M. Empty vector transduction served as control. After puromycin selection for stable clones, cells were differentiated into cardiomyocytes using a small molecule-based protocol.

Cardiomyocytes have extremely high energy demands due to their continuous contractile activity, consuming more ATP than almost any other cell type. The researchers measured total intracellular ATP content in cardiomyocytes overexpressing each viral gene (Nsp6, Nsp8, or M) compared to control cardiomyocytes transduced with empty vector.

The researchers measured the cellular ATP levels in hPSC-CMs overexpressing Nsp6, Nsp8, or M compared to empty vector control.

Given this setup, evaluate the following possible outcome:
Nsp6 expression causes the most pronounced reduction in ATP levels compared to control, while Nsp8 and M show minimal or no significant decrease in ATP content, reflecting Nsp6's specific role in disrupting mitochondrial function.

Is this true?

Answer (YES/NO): NO